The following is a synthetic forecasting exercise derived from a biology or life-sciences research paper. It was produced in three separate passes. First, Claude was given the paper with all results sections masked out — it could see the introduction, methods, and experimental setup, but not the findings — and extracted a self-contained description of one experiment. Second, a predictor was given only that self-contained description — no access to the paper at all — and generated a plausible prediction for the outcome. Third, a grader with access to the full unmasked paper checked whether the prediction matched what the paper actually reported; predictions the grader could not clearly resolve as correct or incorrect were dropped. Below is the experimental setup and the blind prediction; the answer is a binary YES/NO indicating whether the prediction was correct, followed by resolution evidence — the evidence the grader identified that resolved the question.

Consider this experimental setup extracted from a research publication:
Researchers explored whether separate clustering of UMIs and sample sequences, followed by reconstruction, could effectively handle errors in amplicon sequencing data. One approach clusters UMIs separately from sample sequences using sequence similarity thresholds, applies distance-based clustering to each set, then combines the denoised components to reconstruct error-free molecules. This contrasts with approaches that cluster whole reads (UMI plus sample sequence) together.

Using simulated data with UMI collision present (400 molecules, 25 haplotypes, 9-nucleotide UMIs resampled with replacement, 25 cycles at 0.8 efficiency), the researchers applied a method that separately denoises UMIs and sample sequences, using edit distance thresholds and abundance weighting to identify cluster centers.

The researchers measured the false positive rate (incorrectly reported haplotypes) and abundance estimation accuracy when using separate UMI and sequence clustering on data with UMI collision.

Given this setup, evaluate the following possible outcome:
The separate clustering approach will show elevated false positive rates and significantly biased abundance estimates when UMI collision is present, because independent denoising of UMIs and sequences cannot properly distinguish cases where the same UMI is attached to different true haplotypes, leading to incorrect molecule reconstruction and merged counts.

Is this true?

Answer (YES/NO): NO